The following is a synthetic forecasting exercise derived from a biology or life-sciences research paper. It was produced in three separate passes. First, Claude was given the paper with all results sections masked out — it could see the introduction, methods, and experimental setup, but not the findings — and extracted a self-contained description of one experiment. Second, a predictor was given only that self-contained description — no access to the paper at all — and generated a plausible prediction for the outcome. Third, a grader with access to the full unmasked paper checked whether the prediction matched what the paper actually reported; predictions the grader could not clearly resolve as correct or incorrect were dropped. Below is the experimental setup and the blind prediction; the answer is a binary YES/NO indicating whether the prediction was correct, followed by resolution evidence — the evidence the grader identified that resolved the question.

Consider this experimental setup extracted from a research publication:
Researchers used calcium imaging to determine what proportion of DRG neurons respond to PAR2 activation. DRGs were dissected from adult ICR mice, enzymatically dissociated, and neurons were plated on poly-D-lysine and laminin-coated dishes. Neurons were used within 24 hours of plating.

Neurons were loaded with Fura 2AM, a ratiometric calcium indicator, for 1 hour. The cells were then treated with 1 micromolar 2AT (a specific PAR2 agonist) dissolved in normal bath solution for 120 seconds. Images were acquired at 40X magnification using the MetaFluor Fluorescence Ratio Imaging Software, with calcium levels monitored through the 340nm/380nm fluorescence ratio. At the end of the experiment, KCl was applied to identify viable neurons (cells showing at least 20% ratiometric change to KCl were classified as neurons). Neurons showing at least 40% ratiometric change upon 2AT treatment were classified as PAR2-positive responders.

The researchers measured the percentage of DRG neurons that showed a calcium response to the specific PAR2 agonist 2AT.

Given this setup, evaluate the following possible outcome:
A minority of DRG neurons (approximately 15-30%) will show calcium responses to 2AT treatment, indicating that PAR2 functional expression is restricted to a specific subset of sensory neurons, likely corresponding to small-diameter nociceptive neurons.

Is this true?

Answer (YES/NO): NO